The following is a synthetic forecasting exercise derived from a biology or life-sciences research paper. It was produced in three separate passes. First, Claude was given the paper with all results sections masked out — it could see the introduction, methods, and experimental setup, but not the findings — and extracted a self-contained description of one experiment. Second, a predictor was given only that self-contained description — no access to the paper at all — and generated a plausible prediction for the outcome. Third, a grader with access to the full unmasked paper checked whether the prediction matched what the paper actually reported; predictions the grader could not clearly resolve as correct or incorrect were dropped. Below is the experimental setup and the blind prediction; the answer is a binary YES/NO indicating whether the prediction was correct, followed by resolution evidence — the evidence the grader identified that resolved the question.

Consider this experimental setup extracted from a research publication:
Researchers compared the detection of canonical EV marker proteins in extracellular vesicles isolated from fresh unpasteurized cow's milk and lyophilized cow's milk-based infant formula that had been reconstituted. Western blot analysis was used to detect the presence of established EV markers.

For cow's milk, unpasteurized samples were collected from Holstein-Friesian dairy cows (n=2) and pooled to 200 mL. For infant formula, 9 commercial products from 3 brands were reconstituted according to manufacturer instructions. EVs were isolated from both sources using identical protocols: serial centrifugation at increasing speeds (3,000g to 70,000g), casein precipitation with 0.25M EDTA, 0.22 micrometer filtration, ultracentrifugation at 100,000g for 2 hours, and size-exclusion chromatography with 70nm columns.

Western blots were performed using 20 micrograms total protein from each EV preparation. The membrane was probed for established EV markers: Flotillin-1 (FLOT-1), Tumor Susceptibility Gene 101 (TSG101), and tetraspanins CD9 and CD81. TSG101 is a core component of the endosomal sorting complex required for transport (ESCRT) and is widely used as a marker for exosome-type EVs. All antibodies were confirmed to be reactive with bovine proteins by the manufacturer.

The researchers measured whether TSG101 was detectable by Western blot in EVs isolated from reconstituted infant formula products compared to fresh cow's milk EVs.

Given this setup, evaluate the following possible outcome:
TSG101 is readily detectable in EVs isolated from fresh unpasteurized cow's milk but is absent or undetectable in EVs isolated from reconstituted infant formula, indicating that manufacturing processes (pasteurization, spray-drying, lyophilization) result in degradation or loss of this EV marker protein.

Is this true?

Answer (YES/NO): NO